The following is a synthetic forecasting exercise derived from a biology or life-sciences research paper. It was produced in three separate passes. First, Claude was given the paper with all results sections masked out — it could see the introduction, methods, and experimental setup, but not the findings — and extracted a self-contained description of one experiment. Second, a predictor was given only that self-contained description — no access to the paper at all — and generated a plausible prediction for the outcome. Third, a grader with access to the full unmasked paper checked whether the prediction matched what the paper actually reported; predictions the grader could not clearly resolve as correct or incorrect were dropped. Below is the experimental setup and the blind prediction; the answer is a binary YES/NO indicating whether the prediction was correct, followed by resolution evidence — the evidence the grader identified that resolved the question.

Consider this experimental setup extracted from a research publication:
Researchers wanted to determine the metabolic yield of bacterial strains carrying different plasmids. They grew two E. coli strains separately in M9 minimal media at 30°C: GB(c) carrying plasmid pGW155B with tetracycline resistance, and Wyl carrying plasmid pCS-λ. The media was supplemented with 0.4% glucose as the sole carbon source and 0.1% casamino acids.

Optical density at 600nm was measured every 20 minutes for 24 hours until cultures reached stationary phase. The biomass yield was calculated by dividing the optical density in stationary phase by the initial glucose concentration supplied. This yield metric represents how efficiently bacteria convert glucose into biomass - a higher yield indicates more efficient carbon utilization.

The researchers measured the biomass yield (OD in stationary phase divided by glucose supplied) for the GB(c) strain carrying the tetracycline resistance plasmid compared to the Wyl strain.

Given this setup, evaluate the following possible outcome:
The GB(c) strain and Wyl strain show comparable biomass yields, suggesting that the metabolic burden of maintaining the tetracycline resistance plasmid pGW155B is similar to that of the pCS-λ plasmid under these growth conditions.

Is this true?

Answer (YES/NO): NO